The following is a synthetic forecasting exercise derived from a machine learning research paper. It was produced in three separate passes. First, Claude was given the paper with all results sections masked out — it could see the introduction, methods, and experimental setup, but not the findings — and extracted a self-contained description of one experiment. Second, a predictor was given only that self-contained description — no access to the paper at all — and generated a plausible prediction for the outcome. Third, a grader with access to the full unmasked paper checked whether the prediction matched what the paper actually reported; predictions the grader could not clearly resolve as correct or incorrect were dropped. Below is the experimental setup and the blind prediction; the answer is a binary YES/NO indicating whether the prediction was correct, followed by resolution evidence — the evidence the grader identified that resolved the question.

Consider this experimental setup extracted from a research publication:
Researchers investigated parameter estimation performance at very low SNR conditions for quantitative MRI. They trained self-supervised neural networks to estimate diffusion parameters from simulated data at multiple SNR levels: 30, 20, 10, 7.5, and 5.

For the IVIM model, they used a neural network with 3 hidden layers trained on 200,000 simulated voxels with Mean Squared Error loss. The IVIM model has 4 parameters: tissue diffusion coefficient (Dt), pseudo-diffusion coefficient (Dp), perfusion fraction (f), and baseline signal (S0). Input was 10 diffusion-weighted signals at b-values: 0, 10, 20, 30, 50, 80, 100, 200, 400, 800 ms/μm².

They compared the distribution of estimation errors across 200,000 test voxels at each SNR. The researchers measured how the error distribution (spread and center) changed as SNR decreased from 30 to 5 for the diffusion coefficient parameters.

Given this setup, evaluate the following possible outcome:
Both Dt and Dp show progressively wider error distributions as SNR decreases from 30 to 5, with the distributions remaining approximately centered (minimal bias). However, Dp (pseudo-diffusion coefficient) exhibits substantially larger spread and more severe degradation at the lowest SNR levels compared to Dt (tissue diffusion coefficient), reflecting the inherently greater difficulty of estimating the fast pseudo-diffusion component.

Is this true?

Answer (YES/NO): NO